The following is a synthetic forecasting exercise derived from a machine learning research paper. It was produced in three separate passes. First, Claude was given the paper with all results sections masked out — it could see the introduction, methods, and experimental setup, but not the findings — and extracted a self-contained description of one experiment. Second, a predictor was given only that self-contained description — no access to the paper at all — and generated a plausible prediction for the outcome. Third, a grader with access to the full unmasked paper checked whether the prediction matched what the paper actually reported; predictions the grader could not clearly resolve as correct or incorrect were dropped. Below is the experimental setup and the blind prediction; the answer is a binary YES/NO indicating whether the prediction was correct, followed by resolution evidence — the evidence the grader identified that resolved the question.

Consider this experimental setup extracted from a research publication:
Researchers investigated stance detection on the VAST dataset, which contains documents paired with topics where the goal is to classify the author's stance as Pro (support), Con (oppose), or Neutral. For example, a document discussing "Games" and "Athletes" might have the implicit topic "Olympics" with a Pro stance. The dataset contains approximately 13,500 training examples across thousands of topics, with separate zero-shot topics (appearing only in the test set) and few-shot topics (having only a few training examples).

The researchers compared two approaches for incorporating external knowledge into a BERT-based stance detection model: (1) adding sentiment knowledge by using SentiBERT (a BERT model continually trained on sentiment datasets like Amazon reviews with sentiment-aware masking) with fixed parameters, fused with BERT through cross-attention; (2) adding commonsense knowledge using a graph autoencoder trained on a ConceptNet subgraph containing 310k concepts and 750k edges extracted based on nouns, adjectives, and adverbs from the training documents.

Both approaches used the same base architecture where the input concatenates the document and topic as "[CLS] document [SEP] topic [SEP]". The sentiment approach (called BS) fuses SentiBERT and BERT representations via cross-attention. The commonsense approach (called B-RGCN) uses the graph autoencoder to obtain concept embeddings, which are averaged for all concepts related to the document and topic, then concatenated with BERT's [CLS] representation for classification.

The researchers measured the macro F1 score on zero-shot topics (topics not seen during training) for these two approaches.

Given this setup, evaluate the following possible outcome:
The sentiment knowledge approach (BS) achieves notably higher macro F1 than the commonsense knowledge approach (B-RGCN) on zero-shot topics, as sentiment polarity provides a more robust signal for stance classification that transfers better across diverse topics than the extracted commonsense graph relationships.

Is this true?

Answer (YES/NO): NO